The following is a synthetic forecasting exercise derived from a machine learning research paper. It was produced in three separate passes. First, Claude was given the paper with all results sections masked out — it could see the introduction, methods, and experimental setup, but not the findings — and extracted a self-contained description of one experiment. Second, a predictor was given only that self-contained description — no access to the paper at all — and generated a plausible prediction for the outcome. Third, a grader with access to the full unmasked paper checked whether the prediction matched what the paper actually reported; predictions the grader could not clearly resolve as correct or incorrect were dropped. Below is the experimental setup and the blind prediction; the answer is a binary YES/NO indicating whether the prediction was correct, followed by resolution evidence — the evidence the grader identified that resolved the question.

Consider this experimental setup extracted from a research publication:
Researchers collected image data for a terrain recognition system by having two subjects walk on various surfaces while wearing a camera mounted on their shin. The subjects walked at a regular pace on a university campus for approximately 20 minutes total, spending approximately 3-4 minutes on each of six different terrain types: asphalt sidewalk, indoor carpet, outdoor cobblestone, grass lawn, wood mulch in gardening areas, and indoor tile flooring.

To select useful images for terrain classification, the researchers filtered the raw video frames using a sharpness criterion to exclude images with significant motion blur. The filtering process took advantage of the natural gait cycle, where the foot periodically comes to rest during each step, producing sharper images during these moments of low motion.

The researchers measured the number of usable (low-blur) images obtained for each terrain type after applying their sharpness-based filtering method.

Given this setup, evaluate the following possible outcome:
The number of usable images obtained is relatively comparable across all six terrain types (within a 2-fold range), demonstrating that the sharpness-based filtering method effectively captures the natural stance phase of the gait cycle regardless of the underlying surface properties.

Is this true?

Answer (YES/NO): NO